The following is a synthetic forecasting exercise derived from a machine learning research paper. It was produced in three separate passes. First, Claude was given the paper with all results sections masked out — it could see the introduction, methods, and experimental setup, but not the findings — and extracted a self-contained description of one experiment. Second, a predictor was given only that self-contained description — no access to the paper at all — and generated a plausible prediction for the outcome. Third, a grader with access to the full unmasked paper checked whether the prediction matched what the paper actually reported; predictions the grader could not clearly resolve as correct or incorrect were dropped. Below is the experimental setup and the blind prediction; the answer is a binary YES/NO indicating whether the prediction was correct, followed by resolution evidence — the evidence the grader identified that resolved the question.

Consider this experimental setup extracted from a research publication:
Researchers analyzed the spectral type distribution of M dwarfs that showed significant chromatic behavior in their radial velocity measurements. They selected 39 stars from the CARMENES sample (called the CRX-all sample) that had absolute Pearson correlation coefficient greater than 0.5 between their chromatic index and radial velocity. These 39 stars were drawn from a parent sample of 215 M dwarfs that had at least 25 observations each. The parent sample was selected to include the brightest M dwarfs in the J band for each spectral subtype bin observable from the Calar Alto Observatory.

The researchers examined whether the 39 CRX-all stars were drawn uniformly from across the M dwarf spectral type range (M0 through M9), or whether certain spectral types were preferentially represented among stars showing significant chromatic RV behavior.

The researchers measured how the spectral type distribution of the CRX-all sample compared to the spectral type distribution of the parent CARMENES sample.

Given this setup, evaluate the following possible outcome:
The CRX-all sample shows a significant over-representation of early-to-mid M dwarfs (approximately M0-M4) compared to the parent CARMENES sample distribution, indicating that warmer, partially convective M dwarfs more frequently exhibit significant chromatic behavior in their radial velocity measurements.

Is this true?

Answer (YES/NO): NO